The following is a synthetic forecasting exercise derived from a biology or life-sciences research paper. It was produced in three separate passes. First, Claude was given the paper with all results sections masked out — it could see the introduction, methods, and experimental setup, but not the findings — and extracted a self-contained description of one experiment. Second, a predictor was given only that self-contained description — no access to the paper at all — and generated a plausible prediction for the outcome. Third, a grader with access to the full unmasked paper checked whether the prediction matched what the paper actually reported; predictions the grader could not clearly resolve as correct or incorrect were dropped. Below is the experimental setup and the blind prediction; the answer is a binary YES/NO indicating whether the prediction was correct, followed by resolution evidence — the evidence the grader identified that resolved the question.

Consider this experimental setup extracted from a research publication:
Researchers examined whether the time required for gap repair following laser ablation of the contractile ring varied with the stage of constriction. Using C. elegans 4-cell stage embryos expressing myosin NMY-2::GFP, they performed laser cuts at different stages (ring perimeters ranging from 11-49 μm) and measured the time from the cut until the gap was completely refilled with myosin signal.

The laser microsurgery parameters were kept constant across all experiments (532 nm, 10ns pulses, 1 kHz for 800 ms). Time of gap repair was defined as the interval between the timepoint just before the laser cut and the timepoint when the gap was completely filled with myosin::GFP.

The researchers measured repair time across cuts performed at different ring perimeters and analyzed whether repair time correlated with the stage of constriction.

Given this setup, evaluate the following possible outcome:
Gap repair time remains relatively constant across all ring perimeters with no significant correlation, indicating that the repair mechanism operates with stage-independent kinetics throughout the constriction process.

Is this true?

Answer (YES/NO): YES